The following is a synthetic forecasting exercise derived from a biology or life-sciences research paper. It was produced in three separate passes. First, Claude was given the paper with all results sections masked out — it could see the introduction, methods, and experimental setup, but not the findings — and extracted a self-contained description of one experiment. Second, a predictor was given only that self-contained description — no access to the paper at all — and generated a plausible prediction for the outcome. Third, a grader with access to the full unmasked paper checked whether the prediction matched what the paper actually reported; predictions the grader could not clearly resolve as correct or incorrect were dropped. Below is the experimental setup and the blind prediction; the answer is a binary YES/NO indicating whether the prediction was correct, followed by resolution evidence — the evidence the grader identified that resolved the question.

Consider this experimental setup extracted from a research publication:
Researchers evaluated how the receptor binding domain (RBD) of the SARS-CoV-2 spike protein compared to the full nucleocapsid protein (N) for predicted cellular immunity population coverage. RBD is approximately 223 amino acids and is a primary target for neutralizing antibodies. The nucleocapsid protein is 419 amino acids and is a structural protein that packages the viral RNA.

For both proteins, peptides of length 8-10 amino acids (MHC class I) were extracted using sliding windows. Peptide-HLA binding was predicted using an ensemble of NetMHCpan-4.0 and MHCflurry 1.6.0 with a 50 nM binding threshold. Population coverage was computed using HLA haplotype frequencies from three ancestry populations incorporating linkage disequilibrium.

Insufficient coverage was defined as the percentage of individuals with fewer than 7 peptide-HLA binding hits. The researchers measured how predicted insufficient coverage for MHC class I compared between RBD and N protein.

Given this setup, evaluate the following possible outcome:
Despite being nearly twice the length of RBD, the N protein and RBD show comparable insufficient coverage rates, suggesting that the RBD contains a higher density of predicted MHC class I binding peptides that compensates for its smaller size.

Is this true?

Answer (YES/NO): NO